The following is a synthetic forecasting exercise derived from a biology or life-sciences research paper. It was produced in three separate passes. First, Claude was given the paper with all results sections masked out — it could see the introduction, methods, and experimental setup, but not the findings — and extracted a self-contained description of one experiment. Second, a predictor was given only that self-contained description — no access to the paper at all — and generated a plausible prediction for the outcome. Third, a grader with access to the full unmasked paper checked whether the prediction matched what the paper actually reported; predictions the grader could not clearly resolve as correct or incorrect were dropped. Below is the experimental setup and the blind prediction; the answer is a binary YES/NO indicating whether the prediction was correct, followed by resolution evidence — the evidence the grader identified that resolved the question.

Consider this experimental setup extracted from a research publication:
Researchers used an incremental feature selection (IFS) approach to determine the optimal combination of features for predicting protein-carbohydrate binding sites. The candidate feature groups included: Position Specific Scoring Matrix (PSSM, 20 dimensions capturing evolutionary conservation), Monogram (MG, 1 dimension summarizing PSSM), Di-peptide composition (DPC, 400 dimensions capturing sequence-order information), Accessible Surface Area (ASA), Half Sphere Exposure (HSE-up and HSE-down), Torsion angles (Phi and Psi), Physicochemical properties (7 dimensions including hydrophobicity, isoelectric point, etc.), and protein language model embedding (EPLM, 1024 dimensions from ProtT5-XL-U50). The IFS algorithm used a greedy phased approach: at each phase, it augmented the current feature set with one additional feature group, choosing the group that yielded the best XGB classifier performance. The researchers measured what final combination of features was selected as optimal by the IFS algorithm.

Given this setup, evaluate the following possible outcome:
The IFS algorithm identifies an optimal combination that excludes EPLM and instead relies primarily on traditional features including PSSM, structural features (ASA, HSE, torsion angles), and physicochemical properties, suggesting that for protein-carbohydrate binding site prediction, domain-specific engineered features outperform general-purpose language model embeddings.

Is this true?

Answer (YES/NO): NO